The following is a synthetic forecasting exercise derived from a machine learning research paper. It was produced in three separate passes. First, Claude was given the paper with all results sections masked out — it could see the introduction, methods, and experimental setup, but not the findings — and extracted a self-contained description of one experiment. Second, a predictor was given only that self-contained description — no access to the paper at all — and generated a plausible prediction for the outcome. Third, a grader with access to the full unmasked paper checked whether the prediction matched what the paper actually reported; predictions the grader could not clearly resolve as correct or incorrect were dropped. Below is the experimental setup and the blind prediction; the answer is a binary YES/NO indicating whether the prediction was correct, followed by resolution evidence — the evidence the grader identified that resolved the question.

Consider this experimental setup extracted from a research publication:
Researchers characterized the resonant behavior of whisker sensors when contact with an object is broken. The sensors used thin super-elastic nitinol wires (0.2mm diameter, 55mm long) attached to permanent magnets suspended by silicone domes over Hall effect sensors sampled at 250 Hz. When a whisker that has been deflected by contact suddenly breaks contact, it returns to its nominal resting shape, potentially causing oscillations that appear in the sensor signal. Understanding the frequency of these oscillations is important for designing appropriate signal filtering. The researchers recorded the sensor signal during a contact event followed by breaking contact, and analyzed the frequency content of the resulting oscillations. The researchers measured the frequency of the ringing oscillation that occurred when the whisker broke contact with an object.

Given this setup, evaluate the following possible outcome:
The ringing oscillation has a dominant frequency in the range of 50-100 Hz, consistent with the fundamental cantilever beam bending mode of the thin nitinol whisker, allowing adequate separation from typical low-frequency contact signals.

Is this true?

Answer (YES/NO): NO